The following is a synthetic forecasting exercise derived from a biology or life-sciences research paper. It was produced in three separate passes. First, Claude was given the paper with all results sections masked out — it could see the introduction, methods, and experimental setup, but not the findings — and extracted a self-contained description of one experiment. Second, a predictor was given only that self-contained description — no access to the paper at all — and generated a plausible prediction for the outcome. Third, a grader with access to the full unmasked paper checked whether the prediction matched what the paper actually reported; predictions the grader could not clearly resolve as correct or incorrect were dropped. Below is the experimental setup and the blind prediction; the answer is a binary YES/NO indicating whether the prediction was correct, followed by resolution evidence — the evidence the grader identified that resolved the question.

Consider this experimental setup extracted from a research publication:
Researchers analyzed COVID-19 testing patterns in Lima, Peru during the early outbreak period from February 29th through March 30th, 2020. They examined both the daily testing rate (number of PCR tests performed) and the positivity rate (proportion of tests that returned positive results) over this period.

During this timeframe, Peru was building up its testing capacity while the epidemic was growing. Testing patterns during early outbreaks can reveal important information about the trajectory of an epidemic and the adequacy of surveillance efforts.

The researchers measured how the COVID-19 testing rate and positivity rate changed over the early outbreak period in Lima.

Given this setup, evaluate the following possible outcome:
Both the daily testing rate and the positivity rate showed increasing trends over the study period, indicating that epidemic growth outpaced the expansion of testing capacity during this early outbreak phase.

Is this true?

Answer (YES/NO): YES